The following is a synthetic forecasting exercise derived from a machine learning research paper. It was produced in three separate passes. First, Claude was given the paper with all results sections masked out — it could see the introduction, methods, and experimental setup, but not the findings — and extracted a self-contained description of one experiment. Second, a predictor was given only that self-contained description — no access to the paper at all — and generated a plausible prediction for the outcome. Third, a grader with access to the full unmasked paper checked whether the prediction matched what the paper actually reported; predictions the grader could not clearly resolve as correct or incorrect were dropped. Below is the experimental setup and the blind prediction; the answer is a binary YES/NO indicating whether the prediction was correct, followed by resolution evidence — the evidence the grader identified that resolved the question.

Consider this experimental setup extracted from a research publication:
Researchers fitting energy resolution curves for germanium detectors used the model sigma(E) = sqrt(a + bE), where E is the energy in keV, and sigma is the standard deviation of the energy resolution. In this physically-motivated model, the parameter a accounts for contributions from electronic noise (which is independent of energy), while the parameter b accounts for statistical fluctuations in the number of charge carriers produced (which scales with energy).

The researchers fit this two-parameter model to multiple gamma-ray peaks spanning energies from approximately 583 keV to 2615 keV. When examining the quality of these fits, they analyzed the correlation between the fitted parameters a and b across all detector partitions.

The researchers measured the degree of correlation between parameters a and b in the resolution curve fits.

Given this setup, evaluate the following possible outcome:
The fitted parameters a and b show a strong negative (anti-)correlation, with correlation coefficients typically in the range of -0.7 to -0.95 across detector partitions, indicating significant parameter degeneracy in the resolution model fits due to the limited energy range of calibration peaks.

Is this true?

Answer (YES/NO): YES